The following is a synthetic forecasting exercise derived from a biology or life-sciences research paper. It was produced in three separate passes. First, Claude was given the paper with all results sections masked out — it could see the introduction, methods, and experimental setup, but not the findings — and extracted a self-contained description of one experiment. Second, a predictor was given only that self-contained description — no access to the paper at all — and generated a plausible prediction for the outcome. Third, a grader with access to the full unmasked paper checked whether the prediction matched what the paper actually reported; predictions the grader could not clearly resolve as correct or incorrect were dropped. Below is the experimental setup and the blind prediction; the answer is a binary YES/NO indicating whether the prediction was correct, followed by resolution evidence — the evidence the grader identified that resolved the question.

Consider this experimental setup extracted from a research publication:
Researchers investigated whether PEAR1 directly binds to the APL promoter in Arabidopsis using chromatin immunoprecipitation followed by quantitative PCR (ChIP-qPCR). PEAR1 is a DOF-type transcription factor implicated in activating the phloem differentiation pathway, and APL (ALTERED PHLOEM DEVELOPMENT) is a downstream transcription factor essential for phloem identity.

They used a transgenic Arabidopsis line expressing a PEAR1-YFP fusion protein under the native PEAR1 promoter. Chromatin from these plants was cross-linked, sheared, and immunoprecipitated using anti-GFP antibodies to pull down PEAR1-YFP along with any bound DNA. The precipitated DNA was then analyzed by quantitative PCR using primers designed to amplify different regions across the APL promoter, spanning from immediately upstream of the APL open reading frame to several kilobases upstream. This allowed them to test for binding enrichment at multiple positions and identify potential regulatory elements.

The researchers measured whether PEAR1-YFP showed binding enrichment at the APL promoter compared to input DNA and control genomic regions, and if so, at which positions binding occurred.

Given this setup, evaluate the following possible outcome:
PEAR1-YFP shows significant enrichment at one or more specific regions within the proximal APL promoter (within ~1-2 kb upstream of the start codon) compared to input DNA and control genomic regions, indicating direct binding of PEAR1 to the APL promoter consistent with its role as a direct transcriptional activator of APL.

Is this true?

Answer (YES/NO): NO